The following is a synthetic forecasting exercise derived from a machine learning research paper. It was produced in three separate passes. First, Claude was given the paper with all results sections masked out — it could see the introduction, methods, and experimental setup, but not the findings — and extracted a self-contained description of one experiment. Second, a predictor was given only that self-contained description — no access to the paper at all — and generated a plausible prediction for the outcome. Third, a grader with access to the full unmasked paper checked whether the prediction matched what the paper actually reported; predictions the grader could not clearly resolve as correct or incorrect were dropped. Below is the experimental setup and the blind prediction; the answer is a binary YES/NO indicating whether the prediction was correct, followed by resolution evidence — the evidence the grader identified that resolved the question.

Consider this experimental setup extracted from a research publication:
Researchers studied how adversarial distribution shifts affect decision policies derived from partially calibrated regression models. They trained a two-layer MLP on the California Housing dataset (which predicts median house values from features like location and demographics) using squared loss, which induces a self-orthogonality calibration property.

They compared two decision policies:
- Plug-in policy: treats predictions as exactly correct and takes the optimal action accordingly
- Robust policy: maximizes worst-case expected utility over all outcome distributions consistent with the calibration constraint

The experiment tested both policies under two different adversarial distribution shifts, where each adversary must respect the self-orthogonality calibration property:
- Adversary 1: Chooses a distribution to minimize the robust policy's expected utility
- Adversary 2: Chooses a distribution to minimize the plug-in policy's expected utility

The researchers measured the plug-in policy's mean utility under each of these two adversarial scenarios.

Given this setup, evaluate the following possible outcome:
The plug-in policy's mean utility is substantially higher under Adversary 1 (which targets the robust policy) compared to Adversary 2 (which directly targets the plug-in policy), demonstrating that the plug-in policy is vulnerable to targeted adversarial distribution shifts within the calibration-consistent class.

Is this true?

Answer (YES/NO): NO